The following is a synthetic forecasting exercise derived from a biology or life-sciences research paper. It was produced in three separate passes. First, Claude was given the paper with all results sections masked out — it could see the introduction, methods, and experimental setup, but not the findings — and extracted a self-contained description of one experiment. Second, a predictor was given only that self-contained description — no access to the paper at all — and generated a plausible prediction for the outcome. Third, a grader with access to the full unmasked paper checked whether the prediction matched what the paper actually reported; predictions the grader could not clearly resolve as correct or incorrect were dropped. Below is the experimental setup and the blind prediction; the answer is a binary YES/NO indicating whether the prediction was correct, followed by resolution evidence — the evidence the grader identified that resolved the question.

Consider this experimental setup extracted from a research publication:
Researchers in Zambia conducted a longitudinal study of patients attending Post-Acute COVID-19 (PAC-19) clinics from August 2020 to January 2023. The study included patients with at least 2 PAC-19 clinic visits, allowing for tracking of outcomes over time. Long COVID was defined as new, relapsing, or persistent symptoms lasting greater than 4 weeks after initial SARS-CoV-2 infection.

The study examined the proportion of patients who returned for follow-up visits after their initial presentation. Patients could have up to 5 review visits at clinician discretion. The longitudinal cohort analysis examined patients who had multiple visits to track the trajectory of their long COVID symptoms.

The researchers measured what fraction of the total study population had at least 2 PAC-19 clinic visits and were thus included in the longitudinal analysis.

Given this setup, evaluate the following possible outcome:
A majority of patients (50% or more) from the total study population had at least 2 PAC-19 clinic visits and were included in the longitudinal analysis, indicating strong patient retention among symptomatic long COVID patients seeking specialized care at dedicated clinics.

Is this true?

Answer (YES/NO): NO